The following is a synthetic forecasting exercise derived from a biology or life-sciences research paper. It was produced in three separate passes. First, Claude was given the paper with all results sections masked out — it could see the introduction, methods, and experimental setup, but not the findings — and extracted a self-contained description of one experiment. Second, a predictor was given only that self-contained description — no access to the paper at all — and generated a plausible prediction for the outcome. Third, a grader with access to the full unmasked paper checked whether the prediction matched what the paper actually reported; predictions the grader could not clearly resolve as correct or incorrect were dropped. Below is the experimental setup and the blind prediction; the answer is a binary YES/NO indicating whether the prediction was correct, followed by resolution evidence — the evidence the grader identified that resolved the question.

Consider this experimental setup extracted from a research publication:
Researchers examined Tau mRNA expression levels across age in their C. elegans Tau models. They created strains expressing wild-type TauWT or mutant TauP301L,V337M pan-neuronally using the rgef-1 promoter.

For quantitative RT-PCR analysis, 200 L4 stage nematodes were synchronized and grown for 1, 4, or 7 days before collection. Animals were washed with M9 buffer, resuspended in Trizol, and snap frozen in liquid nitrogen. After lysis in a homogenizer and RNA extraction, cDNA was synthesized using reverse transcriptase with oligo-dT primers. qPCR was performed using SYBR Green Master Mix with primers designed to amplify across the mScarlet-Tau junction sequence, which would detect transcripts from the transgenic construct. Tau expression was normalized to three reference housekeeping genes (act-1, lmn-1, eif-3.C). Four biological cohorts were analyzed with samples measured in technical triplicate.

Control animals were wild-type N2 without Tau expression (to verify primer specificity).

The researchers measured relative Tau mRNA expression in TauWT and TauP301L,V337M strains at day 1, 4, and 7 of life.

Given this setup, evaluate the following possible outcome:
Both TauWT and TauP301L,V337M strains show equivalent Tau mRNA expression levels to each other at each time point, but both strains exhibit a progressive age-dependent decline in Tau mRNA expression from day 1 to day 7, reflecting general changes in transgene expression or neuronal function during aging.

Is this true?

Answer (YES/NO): NO